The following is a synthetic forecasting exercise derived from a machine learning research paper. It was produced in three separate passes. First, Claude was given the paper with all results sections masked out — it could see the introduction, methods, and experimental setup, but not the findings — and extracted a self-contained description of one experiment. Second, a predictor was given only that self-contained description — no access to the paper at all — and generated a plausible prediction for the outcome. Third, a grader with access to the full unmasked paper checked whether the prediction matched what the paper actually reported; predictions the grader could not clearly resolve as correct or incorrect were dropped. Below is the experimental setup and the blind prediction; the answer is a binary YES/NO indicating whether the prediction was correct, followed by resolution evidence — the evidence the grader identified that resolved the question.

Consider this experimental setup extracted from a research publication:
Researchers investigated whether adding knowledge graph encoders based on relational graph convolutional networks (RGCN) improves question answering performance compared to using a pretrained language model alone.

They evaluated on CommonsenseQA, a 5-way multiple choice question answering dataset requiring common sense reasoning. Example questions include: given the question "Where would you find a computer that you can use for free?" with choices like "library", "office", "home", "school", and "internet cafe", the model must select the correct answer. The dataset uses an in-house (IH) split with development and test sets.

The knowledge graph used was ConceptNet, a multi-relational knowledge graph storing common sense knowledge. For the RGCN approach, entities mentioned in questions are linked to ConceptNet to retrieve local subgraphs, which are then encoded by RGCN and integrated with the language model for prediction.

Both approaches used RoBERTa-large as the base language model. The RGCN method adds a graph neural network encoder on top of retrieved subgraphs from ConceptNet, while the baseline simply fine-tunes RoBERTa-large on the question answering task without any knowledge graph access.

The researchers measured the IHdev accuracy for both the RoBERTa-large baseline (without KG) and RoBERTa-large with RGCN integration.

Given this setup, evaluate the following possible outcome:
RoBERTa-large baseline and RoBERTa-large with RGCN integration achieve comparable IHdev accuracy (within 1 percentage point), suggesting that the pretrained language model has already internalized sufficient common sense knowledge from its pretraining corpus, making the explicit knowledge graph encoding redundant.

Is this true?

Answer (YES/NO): YES